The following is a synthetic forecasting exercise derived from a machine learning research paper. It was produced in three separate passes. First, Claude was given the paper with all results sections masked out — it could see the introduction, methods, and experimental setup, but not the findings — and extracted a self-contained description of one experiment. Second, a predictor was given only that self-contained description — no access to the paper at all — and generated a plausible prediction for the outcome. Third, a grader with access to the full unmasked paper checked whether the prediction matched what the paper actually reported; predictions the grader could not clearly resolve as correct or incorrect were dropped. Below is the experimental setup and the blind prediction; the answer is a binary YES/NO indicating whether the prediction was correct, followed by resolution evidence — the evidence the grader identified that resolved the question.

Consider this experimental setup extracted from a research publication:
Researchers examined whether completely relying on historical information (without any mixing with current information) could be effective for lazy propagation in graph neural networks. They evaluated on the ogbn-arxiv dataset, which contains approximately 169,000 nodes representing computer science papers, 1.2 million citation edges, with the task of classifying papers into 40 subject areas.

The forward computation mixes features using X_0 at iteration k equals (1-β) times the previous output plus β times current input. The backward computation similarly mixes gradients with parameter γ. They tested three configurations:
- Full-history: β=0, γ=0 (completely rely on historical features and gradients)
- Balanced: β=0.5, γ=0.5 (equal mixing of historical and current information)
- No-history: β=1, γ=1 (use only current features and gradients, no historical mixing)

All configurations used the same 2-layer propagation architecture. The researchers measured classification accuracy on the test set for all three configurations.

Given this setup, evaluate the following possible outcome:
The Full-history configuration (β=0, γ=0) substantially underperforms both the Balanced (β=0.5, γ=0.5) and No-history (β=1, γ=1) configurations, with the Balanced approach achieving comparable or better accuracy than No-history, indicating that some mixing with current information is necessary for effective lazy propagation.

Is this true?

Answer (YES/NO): NO